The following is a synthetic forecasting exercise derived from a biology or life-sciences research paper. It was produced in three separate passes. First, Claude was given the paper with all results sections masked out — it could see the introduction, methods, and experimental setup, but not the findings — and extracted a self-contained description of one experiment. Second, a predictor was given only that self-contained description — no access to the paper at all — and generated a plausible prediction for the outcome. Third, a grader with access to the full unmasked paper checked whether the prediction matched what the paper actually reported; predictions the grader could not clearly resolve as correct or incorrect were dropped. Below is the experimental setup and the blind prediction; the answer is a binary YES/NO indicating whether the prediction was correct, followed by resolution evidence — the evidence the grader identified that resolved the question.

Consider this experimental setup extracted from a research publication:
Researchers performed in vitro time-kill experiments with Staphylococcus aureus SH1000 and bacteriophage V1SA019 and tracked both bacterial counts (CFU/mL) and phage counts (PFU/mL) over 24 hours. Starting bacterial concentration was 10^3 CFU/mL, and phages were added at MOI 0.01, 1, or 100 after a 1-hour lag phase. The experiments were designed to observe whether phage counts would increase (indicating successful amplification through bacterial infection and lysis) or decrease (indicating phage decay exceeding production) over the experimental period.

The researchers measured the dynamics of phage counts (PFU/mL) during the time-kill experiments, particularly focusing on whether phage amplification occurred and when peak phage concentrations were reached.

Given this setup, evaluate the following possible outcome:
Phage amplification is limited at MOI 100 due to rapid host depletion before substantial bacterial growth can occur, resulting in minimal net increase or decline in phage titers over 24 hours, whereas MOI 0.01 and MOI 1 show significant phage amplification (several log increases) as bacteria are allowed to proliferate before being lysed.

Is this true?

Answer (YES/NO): NO